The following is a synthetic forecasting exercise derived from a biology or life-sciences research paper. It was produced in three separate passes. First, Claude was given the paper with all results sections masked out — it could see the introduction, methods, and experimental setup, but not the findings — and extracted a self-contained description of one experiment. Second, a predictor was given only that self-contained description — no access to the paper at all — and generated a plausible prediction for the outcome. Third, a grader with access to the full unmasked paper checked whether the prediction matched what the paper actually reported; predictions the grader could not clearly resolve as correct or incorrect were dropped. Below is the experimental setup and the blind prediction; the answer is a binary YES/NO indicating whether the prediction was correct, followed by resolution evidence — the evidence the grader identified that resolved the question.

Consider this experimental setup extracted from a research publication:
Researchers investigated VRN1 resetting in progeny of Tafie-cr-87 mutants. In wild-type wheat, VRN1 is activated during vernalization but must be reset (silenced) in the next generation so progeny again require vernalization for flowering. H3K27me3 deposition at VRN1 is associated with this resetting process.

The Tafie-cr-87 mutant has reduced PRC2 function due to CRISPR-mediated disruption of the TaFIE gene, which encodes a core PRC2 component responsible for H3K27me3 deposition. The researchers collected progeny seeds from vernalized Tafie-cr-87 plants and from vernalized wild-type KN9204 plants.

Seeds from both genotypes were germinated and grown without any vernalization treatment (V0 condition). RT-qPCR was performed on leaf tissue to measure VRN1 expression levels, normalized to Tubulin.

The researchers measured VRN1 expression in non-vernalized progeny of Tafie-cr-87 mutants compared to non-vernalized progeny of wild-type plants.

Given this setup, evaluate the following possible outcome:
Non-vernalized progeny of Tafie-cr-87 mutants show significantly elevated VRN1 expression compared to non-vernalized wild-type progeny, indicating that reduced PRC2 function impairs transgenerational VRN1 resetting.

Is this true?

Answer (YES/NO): YES